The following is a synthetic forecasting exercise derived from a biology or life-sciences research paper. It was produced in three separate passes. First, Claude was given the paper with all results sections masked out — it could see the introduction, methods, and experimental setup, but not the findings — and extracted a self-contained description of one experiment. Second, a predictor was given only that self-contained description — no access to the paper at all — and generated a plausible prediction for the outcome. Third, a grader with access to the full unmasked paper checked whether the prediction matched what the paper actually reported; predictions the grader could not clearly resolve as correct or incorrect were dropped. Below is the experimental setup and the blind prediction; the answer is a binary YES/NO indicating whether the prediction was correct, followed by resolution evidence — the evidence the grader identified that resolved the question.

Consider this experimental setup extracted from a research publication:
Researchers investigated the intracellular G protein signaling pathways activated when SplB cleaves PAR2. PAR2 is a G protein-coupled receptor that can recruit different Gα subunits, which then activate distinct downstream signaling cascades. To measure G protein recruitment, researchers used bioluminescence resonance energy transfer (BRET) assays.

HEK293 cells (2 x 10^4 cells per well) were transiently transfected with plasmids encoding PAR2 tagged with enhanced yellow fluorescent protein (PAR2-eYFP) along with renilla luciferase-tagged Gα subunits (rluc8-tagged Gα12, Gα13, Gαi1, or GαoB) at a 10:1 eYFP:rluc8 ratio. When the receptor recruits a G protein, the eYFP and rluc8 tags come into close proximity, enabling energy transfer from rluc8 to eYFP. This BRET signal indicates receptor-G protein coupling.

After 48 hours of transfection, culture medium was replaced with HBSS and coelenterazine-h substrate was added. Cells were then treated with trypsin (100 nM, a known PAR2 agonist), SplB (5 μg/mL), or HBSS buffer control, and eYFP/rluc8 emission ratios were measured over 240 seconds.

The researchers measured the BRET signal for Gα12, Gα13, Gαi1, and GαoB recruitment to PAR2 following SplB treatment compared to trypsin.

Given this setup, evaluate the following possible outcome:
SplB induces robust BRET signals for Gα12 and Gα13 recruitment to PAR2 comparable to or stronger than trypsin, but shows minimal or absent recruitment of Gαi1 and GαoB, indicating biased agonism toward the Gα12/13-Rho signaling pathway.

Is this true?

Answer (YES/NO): NO